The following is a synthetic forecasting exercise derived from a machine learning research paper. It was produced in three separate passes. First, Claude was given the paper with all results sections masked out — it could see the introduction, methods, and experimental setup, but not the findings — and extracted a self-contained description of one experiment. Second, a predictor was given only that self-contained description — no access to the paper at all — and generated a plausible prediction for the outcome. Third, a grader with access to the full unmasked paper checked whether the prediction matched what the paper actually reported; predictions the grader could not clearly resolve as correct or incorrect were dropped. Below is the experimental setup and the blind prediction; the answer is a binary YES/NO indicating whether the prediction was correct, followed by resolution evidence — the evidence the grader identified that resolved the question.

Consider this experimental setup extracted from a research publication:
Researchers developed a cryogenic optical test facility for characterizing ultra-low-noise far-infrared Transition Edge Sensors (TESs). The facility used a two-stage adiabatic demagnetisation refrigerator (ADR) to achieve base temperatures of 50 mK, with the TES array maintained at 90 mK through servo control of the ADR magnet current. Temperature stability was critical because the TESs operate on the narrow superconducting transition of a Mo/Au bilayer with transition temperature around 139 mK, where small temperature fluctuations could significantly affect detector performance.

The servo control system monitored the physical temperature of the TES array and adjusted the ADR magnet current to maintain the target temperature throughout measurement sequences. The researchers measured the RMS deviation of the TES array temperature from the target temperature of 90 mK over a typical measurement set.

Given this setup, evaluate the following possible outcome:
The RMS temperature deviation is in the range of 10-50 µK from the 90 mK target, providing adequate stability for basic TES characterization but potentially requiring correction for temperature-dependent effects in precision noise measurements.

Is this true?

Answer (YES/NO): NO